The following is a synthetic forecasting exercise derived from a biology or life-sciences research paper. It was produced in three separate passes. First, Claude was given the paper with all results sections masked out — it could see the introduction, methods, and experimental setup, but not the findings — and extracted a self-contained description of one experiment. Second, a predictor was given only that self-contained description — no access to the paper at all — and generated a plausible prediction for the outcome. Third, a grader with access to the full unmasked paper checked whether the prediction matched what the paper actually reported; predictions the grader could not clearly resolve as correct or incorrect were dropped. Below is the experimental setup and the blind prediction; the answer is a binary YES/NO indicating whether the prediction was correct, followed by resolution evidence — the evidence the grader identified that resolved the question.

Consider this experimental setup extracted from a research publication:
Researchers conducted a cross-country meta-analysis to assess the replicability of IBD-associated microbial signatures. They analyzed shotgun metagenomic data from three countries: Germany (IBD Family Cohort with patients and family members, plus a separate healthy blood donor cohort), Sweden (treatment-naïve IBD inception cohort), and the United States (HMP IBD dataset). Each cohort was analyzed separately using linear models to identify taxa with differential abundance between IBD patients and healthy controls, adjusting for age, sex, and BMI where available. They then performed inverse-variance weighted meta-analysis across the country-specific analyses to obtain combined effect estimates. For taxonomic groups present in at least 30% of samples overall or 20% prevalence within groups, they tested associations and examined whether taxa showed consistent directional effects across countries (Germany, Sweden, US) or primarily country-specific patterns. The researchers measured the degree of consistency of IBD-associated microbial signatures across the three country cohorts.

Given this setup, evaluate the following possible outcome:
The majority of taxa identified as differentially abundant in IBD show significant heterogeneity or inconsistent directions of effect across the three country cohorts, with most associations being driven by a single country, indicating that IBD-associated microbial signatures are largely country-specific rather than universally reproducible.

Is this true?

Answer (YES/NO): NO